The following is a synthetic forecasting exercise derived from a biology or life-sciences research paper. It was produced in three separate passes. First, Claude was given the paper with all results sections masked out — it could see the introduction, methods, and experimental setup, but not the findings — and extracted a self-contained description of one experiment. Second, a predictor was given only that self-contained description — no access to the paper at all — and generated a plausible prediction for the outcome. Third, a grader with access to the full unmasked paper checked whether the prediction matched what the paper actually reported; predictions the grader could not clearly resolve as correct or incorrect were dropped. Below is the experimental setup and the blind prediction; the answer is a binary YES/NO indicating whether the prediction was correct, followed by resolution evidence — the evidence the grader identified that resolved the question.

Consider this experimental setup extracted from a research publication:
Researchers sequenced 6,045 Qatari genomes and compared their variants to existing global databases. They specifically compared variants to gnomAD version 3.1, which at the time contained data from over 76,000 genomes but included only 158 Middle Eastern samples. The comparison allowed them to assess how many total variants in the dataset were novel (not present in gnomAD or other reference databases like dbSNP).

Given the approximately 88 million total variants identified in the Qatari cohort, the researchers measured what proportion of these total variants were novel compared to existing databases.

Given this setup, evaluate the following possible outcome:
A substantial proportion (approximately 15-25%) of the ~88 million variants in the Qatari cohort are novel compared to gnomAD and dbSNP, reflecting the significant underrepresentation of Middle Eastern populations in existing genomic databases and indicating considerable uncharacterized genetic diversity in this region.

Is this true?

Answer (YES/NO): NO